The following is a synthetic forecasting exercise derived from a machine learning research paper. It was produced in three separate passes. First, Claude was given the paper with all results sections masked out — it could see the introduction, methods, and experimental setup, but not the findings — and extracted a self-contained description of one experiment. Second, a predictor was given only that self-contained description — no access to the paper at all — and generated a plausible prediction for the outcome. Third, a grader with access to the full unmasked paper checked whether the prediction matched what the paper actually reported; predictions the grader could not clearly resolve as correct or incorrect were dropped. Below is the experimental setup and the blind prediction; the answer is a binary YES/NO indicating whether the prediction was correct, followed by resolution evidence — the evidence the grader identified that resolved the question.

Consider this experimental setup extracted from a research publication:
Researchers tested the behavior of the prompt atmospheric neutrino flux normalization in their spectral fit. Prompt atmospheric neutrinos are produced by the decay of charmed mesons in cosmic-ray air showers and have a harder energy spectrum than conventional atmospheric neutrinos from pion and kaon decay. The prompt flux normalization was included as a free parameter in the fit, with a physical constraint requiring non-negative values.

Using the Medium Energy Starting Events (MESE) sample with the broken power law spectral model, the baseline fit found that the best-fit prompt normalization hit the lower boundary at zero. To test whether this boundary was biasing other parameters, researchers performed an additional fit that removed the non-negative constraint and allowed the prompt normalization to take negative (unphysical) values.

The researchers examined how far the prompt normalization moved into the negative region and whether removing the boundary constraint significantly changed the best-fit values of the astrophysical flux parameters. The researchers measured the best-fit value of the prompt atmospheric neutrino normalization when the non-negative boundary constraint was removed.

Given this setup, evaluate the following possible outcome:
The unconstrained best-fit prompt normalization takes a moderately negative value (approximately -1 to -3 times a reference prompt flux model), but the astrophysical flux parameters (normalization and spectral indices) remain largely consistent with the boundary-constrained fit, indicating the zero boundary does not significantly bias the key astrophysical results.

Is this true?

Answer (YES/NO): NO